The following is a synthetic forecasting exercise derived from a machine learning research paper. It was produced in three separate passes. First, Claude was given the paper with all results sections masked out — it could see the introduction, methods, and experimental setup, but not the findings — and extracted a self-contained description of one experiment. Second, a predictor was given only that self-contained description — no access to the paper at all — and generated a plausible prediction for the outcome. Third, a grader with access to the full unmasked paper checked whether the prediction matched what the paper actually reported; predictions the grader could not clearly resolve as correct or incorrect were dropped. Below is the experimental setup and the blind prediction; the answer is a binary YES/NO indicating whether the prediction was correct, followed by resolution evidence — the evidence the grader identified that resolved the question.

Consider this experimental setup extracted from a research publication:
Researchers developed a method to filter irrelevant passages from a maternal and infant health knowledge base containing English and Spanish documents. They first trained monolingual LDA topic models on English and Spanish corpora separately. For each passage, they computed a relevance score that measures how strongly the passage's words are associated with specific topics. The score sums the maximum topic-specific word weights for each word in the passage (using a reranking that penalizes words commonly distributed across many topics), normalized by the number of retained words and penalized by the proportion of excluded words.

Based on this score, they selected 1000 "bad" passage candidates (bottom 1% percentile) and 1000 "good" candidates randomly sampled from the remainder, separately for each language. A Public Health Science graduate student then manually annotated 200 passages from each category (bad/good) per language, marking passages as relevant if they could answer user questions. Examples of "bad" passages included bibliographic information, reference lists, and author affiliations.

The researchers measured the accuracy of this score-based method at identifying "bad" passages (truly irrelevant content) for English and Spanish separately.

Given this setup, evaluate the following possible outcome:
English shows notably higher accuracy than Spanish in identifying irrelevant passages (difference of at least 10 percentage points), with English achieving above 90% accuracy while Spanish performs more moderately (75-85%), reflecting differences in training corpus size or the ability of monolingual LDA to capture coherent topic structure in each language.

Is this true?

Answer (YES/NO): NO